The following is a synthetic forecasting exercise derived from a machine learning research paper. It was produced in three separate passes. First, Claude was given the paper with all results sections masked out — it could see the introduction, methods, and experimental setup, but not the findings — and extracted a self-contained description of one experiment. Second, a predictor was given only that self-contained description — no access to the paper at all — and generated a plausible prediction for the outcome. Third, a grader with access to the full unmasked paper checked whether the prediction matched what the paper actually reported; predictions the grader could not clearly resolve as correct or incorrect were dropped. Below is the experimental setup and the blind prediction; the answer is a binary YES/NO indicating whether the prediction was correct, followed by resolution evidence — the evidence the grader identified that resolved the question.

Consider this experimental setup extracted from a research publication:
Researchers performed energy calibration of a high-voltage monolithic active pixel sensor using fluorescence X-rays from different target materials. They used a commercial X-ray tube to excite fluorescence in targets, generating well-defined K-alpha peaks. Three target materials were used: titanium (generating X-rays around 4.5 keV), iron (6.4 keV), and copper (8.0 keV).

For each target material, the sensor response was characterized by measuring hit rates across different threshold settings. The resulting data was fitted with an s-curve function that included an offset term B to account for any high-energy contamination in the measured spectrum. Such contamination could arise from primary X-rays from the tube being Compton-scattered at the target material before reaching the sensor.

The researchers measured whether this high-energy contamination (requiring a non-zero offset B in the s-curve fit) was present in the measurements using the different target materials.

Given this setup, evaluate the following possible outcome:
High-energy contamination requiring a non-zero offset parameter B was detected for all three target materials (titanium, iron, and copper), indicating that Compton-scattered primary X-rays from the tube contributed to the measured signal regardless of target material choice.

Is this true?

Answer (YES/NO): NO